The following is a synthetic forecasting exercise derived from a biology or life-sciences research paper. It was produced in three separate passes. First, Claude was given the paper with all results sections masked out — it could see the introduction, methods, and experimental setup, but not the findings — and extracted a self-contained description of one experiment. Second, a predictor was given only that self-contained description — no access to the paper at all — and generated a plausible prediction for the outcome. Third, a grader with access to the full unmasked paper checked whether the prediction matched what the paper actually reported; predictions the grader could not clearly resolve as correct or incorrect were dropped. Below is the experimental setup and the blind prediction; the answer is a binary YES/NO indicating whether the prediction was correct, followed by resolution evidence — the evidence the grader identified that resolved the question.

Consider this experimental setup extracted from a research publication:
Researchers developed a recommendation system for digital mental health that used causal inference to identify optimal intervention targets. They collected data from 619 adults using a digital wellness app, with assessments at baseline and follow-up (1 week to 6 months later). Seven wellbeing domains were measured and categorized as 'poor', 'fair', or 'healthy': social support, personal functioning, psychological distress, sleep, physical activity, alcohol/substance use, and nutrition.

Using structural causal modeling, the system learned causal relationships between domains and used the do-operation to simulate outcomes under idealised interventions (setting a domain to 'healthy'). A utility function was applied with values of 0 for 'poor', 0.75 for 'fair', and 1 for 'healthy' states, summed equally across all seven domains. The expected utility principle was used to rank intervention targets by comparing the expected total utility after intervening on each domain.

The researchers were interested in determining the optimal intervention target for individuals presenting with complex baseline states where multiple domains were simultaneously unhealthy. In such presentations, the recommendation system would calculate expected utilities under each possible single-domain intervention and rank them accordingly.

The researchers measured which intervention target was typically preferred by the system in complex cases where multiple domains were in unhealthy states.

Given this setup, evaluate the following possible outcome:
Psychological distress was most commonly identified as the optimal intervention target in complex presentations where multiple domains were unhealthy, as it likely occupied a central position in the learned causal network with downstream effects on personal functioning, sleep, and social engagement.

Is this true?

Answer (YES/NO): YES